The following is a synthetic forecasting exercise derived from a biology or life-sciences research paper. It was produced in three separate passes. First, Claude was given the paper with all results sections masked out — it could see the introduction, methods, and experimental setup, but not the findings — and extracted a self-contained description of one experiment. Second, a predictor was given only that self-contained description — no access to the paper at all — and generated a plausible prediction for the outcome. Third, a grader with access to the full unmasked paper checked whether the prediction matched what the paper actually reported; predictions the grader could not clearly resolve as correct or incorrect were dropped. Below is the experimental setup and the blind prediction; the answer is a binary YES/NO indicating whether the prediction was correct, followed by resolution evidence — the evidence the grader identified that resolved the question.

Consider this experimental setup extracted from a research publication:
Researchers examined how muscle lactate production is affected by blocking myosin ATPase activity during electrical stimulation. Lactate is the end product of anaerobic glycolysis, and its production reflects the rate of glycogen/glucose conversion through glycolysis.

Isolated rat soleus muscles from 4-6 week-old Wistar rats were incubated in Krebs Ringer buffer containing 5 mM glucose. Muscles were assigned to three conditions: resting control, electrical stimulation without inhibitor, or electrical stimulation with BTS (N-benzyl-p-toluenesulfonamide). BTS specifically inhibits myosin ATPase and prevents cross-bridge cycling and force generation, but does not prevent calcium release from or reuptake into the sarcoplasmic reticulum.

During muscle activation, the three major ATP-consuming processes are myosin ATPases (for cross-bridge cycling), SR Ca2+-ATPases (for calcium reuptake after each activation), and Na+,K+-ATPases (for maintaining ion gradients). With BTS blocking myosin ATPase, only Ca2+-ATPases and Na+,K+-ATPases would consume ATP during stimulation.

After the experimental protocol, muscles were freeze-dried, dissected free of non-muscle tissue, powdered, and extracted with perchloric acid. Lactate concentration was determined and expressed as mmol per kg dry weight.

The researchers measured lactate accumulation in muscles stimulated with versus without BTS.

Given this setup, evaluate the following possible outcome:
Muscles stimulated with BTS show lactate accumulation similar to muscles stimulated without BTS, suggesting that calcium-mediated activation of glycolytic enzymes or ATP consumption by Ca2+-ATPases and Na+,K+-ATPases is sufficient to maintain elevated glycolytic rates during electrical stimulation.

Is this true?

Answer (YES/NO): NO